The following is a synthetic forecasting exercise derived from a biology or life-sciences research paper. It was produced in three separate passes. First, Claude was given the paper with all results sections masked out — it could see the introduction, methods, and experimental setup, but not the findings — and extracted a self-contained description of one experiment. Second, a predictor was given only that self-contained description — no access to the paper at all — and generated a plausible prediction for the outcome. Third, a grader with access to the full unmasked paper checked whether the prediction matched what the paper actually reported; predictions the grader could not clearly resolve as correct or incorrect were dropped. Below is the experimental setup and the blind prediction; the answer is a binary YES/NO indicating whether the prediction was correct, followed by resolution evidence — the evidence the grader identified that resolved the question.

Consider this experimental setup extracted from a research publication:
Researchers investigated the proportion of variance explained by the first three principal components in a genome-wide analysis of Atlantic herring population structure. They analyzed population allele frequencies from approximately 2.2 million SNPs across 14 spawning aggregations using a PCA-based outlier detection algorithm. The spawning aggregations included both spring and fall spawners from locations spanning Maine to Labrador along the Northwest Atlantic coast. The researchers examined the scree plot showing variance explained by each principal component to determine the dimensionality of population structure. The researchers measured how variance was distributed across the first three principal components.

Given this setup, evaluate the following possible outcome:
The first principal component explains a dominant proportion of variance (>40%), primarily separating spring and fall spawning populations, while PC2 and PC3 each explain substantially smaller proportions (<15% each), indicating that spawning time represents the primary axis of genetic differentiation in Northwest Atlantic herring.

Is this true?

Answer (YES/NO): NO